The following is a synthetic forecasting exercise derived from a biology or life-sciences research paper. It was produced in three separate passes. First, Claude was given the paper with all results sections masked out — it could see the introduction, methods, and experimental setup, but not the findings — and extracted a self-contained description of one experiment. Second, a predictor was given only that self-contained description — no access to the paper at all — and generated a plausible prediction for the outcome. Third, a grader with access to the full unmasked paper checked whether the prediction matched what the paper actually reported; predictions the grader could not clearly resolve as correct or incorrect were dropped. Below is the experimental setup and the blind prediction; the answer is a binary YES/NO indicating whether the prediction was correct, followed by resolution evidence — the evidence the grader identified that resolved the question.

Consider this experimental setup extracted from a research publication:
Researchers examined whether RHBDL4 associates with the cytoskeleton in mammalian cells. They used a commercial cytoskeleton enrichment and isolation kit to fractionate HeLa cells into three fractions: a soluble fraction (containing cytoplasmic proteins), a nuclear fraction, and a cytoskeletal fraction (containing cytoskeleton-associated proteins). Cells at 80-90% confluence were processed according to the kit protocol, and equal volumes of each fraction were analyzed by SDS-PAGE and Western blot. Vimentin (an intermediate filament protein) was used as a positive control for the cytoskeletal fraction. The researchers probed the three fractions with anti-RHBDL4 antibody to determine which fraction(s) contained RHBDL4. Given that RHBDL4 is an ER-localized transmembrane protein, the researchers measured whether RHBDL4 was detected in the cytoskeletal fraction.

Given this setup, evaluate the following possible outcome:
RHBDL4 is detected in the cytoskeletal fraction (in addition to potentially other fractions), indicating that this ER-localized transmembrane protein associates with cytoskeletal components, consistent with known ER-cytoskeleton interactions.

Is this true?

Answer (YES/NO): YES